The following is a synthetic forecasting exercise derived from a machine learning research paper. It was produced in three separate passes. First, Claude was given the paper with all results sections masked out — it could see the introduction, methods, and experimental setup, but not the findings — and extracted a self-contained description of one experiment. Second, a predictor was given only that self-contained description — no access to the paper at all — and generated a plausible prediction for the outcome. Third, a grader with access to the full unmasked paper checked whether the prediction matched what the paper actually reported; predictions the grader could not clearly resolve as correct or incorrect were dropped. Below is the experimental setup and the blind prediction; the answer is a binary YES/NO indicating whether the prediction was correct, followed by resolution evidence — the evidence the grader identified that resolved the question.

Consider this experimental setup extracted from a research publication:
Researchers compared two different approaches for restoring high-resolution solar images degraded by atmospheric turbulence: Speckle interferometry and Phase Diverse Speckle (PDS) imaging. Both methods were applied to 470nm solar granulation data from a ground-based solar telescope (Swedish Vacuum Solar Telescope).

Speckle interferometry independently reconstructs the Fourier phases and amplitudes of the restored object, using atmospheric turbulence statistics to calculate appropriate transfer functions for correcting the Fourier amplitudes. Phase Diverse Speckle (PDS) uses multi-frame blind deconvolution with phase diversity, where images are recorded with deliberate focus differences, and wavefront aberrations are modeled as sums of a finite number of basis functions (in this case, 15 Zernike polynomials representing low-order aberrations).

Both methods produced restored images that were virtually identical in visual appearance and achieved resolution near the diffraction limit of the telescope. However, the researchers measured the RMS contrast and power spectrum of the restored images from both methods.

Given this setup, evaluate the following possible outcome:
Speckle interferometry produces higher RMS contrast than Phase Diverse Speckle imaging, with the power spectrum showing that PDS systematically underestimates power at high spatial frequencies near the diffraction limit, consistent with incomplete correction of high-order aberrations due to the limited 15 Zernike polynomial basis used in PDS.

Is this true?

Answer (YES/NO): NO